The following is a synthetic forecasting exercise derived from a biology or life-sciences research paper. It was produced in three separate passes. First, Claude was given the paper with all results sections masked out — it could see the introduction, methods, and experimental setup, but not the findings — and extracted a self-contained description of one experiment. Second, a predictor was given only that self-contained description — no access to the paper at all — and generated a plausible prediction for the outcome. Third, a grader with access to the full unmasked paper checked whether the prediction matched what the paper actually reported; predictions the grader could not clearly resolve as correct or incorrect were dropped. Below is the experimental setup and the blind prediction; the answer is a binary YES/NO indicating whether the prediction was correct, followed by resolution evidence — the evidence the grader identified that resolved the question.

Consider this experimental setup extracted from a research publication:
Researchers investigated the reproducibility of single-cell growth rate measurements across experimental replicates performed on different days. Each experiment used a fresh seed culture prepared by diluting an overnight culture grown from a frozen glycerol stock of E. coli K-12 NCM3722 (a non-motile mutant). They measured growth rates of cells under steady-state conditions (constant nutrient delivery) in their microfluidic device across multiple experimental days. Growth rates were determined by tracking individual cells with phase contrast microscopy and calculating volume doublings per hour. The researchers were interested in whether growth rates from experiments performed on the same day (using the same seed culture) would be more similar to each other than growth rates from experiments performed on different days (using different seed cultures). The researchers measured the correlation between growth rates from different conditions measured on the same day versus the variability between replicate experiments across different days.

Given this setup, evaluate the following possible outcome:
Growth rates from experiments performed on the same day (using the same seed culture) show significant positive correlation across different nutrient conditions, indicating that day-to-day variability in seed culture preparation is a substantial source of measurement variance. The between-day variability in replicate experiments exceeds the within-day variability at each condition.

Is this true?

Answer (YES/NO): YES